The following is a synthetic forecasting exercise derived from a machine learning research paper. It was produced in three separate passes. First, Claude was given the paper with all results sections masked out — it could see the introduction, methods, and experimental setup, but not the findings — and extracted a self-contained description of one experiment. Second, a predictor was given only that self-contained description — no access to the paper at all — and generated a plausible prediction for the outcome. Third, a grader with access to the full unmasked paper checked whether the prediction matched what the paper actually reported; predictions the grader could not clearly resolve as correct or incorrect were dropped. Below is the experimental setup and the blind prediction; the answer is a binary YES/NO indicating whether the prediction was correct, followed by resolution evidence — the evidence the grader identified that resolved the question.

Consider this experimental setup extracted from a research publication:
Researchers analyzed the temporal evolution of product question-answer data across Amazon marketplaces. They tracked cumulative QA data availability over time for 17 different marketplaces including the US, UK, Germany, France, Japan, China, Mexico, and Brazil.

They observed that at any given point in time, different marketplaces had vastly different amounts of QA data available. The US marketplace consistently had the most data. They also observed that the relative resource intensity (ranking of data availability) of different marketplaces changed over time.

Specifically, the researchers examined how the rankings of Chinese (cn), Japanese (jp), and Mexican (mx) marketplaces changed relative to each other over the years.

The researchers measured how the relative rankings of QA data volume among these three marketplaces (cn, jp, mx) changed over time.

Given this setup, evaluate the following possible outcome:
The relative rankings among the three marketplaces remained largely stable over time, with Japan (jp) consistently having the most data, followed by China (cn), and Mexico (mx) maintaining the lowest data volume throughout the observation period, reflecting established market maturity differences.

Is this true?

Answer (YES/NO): NO